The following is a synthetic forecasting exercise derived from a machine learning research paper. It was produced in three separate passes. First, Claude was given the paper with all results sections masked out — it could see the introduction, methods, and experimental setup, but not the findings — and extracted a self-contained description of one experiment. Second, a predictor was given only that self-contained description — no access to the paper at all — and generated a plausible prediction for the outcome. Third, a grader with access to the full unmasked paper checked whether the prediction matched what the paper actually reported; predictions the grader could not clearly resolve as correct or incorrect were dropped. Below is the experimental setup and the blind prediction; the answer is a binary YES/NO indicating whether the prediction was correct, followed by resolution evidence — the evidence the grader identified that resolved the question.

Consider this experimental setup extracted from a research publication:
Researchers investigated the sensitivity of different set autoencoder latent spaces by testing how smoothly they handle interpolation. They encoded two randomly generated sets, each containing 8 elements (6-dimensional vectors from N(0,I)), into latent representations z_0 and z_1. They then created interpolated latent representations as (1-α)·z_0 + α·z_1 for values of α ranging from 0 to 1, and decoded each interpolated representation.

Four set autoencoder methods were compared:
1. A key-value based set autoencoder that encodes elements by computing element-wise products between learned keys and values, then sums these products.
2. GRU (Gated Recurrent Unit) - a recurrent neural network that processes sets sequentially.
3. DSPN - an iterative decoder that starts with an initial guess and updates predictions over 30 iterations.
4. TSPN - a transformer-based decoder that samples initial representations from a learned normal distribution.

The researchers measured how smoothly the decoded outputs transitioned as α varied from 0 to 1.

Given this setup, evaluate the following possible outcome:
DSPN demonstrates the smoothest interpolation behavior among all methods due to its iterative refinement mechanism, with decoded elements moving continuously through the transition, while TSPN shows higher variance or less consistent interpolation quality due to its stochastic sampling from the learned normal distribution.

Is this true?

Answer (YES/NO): NO